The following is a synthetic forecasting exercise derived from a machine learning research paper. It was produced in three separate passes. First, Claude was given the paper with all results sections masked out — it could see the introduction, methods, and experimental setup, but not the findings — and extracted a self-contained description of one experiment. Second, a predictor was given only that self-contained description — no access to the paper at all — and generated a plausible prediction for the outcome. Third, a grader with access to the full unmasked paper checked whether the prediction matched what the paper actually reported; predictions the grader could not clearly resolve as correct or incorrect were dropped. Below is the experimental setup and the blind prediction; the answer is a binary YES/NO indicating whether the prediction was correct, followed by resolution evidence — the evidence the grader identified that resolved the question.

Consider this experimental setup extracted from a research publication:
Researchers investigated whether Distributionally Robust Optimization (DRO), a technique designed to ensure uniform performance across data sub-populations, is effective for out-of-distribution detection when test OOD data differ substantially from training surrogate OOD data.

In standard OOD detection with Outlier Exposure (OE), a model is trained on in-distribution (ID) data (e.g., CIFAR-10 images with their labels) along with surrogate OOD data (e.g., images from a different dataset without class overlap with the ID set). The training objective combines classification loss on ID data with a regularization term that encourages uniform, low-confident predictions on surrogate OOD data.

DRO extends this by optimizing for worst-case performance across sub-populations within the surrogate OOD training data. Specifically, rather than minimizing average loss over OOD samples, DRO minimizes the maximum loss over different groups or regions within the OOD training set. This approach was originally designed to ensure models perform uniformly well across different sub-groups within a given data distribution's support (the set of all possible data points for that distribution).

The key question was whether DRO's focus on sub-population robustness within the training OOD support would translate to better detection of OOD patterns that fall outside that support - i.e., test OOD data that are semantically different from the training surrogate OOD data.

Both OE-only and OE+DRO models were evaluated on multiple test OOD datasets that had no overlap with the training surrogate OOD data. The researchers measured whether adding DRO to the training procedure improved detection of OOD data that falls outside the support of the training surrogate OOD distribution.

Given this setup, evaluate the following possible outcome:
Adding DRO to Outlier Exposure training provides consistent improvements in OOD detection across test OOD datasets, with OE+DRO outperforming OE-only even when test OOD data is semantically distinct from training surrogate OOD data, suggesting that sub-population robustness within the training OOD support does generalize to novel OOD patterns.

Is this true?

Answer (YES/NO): NO